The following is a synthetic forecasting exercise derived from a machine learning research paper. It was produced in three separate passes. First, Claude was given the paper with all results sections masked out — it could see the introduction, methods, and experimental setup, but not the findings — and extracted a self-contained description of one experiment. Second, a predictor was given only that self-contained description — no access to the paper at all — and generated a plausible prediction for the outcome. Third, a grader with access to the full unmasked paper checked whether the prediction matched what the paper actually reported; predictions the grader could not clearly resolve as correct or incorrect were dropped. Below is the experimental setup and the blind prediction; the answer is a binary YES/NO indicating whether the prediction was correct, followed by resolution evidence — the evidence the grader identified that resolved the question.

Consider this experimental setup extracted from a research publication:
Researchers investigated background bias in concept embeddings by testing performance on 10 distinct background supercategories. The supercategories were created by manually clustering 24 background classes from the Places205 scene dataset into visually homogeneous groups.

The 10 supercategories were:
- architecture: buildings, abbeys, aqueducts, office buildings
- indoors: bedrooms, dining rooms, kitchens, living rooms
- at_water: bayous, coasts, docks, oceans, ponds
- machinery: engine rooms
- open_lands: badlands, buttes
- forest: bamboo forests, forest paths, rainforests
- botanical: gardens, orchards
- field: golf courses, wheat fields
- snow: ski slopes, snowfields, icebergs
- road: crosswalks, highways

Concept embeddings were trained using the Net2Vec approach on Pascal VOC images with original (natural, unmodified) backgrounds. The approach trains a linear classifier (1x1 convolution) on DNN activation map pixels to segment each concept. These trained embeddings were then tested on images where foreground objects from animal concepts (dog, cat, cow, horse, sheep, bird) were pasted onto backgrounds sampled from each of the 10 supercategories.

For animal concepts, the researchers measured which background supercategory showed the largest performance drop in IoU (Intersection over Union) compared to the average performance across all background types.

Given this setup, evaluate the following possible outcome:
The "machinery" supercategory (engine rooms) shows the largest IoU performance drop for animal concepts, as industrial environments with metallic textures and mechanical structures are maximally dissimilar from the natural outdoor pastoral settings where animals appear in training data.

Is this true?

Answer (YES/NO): NO